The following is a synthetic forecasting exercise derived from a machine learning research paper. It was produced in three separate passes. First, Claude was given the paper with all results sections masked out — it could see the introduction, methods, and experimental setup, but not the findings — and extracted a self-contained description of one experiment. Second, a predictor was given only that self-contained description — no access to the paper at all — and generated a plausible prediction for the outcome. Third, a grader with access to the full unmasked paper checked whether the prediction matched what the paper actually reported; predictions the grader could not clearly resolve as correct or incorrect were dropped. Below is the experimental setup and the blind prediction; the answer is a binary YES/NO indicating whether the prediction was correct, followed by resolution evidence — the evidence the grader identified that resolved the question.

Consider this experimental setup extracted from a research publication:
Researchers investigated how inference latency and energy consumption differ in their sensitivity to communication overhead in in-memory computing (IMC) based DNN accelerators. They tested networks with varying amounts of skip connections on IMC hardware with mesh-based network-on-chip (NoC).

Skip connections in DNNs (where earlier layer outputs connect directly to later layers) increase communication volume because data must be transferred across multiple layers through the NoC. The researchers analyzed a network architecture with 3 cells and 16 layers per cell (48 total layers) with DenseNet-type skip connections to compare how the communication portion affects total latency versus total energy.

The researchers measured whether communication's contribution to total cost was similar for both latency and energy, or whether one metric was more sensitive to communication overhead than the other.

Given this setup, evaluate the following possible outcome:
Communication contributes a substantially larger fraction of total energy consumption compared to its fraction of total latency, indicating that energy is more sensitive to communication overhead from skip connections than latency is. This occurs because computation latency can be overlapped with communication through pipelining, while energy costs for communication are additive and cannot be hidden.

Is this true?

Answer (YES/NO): NO